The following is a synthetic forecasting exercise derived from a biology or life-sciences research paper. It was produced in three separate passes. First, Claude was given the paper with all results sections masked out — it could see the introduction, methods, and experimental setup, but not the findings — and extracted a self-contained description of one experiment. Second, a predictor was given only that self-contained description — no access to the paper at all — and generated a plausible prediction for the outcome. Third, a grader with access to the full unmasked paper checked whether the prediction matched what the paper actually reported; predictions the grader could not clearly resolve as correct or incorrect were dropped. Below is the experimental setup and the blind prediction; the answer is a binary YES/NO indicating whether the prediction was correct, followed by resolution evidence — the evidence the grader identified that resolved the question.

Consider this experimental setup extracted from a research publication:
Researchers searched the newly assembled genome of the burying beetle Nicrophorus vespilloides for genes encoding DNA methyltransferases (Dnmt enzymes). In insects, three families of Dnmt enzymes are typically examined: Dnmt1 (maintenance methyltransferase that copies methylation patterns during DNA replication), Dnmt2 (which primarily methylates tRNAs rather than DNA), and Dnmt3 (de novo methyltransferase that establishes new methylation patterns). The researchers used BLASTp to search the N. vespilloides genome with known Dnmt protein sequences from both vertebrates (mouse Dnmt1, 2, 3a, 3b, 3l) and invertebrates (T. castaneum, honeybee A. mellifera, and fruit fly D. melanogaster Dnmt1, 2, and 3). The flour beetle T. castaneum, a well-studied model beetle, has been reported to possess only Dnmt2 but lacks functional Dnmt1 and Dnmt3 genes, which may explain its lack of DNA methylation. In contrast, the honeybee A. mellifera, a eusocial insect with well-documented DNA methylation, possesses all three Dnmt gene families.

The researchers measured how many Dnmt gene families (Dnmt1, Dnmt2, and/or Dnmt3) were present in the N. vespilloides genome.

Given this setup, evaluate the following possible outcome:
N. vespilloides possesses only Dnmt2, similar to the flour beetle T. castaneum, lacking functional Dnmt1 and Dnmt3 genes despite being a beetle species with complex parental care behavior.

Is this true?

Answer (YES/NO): NO